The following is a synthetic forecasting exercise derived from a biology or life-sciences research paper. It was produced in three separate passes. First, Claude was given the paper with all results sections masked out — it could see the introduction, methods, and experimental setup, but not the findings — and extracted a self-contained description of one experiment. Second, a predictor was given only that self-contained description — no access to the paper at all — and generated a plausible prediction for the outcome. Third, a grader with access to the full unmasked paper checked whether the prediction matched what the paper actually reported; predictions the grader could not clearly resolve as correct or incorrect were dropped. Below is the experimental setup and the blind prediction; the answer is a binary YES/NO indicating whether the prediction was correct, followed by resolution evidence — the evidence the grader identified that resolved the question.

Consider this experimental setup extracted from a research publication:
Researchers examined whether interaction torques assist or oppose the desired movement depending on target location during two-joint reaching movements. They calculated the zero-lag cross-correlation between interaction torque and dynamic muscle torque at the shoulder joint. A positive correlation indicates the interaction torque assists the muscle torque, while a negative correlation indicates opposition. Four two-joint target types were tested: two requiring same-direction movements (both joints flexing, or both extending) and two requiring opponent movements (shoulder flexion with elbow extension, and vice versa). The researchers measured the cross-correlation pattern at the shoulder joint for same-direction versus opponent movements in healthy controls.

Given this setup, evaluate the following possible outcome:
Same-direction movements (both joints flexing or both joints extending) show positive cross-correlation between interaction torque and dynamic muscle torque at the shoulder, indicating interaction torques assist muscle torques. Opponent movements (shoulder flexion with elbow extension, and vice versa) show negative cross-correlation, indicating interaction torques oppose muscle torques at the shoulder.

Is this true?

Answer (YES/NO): NO